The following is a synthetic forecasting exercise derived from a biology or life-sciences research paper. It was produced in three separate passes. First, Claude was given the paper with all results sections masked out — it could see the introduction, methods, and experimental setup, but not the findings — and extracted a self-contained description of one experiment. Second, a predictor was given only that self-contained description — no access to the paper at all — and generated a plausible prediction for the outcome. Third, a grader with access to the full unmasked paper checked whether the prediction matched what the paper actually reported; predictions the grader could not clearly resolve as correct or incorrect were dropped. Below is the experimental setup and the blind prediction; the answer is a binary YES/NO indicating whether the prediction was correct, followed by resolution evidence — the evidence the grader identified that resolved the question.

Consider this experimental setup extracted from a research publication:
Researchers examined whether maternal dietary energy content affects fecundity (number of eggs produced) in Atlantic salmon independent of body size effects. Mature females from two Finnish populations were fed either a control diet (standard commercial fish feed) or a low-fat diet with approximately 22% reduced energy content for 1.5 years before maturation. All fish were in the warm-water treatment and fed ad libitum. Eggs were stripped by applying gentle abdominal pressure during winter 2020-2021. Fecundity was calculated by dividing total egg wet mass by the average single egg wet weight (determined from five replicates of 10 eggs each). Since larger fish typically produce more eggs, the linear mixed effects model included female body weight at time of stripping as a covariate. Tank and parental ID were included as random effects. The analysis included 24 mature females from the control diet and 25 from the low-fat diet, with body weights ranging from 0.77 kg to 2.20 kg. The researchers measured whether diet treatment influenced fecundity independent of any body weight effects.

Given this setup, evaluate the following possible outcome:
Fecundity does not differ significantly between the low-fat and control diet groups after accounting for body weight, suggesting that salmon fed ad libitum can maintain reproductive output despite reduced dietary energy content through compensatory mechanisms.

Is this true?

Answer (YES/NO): YES